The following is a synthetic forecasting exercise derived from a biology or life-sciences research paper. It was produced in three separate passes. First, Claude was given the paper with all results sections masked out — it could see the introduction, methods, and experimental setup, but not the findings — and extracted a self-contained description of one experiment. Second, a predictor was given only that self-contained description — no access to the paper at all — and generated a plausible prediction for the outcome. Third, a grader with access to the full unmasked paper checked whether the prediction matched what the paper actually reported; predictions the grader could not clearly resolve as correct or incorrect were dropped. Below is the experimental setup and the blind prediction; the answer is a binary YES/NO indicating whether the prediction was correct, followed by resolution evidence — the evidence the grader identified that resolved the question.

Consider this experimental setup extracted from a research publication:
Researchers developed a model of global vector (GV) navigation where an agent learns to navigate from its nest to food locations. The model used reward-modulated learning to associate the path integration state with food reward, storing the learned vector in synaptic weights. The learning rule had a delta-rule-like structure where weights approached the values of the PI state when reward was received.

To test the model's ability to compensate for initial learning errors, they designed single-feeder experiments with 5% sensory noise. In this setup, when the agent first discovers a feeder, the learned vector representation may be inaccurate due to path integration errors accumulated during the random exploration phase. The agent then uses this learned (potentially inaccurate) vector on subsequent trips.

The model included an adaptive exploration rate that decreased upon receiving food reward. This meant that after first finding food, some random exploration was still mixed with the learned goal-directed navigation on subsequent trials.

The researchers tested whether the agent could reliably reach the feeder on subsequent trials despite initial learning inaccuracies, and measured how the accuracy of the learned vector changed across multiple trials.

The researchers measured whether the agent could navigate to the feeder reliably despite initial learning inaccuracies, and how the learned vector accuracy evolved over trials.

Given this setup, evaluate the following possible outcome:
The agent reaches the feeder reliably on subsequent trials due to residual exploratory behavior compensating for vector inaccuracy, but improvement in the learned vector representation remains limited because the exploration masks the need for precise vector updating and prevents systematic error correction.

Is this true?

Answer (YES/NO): NO